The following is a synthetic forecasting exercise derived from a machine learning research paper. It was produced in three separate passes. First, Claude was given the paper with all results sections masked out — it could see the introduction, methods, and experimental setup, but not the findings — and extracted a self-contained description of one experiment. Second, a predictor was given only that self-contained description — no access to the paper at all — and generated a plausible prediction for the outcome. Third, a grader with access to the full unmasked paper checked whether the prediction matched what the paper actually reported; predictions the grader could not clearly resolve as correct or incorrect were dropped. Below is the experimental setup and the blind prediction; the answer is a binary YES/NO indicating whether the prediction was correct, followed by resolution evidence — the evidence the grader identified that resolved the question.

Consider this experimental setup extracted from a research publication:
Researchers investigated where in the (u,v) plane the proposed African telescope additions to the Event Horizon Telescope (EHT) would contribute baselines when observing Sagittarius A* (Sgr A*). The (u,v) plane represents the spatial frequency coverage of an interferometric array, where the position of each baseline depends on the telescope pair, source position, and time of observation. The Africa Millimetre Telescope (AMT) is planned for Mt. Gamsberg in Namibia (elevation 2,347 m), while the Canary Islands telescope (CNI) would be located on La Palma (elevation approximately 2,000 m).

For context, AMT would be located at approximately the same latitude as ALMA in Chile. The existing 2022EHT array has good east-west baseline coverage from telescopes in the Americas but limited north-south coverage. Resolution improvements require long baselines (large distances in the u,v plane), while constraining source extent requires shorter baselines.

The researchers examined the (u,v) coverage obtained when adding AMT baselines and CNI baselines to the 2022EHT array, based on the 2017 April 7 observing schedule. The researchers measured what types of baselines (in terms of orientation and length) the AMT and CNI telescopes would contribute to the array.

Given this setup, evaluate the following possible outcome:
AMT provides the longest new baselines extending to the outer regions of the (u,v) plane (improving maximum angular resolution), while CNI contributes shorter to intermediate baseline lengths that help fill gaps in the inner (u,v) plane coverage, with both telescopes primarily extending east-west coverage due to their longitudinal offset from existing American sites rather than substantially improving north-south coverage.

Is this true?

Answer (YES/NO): NO